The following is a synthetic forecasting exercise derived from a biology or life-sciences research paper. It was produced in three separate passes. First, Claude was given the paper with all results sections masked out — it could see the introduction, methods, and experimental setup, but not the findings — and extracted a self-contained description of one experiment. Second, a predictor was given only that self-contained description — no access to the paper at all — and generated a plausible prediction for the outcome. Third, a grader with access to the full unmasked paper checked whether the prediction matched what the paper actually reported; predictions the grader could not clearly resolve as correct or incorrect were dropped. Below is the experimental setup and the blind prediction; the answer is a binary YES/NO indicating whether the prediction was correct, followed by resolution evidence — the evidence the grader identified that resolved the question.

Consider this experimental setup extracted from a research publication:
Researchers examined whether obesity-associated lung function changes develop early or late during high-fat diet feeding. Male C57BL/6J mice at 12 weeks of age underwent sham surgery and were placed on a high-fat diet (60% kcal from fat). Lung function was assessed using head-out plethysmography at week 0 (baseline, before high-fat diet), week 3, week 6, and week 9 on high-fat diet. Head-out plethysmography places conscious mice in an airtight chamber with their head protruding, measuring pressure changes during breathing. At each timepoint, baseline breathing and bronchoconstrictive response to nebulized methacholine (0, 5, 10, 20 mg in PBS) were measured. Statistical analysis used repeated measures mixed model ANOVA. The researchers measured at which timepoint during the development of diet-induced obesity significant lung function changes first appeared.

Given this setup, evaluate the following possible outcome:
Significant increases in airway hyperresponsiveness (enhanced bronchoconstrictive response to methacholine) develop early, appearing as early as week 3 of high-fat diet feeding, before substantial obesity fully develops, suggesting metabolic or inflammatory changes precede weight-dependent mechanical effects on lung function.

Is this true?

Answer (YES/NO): NO